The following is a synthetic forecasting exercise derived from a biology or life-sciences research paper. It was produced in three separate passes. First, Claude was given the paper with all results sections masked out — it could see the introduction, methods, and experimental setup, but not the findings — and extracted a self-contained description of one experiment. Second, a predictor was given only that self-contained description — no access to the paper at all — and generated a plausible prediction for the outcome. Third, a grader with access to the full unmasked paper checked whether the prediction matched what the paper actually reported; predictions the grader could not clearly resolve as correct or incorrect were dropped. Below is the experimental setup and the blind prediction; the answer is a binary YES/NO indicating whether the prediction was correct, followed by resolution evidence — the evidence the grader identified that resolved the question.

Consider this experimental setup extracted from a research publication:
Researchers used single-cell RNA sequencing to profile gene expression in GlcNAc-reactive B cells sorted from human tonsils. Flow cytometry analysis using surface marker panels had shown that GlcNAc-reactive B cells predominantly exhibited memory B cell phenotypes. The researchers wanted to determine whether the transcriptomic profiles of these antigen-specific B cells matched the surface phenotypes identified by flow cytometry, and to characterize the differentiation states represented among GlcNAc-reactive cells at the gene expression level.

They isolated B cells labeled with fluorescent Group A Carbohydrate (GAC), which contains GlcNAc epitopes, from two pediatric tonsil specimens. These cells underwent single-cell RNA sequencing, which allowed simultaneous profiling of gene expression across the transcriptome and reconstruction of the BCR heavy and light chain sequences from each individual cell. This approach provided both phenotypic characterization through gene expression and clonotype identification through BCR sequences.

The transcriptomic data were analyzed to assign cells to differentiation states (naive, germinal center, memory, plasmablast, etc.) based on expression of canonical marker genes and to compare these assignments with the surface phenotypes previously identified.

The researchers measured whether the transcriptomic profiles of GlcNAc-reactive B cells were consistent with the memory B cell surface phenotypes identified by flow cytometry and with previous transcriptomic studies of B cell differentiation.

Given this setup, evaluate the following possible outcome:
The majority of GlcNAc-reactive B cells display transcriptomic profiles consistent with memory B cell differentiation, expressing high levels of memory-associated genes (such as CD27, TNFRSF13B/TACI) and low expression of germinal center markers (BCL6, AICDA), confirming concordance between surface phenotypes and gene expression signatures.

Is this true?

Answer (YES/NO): NO